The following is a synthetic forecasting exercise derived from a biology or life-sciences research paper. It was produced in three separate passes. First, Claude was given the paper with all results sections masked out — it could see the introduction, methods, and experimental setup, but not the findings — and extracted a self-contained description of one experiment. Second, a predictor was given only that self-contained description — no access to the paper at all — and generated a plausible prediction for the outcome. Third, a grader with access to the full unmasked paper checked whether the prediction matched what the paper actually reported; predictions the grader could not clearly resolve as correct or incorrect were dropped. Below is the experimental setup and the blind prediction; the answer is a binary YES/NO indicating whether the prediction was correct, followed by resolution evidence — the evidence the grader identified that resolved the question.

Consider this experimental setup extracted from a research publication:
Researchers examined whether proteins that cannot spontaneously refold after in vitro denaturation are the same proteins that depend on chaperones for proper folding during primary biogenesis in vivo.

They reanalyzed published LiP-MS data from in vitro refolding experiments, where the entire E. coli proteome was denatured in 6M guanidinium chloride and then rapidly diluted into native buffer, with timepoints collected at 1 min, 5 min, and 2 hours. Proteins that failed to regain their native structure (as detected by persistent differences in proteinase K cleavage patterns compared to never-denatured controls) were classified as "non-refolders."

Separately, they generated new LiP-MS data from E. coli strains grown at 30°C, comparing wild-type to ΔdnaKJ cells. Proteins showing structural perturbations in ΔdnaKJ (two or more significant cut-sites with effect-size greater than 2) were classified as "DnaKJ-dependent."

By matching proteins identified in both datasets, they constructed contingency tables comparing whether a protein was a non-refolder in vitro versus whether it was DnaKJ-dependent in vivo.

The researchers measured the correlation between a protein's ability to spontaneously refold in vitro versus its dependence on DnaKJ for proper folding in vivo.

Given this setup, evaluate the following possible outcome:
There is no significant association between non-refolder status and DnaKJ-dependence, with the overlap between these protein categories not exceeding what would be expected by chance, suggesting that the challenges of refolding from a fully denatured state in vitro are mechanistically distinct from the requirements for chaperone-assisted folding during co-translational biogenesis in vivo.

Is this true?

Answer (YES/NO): YES